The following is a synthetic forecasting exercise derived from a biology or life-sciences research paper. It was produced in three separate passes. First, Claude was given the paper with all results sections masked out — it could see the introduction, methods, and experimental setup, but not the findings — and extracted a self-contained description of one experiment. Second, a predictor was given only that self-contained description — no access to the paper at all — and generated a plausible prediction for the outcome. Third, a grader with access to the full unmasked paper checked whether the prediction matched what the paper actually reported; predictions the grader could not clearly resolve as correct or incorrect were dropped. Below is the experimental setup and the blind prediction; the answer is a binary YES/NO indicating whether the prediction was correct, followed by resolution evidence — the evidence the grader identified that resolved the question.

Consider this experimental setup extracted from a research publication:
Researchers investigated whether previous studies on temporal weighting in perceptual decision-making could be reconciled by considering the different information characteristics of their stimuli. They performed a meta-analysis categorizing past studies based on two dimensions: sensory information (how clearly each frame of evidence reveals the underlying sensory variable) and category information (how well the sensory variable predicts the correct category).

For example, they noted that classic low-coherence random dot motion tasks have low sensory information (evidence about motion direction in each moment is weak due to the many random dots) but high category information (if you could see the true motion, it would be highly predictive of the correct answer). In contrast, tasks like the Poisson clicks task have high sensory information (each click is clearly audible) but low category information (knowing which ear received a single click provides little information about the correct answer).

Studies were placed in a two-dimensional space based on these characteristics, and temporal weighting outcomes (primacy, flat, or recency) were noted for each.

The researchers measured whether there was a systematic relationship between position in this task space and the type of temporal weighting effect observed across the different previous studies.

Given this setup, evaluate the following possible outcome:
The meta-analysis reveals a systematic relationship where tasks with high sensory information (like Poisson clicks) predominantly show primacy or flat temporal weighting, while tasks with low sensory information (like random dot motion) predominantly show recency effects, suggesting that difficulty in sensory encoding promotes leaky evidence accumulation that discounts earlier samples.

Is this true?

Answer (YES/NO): NO